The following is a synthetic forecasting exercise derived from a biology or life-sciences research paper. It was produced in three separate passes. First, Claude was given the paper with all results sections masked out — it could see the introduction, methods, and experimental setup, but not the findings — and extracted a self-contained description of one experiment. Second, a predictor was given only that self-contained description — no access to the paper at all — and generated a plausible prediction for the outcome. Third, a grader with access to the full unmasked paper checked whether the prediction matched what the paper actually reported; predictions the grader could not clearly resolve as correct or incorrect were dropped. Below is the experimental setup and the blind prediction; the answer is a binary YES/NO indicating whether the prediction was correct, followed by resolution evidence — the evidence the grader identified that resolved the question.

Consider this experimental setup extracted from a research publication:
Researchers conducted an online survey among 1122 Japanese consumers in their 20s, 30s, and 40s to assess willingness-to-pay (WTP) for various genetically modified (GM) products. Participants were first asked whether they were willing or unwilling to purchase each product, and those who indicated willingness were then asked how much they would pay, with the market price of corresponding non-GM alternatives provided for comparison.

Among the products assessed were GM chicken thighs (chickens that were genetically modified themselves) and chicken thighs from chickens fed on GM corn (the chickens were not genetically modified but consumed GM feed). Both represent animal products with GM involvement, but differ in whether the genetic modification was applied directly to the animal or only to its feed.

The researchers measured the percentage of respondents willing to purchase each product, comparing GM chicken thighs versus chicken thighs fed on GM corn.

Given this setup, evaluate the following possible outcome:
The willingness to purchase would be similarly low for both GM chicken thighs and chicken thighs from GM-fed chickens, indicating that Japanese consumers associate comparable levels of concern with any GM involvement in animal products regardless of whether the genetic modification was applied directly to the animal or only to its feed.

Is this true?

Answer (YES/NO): NO